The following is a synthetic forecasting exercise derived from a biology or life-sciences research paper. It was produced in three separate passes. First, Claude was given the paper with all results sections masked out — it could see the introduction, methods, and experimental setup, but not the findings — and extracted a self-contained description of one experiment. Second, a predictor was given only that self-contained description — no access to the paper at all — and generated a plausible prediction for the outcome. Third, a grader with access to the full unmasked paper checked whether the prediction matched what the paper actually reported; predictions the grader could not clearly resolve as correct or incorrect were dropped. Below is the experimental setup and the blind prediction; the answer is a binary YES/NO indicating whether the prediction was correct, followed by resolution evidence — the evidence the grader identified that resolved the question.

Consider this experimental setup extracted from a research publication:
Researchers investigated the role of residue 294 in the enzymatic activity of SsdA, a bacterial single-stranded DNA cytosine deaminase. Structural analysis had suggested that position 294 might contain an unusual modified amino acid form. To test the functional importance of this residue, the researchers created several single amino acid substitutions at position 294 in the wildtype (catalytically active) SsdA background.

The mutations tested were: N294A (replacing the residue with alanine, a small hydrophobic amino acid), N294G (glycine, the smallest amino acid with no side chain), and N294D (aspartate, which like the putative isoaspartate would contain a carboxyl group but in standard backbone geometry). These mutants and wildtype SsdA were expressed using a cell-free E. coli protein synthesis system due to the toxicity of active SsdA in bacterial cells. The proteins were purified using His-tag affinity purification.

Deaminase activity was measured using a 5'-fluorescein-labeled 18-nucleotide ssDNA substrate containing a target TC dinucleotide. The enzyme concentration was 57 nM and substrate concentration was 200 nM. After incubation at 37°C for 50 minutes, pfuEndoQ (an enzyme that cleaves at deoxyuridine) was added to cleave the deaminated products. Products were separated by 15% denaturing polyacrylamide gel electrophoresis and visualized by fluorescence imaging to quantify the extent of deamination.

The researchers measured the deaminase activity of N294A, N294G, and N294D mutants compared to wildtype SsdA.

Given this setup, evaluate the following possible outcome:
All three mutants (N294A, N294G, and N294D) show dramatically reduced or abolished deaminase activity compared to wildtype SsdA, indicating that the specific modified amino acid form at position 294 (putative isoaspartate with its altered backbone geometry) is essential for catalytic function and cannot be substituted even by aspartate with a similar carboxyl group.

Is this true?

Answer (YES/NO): NO